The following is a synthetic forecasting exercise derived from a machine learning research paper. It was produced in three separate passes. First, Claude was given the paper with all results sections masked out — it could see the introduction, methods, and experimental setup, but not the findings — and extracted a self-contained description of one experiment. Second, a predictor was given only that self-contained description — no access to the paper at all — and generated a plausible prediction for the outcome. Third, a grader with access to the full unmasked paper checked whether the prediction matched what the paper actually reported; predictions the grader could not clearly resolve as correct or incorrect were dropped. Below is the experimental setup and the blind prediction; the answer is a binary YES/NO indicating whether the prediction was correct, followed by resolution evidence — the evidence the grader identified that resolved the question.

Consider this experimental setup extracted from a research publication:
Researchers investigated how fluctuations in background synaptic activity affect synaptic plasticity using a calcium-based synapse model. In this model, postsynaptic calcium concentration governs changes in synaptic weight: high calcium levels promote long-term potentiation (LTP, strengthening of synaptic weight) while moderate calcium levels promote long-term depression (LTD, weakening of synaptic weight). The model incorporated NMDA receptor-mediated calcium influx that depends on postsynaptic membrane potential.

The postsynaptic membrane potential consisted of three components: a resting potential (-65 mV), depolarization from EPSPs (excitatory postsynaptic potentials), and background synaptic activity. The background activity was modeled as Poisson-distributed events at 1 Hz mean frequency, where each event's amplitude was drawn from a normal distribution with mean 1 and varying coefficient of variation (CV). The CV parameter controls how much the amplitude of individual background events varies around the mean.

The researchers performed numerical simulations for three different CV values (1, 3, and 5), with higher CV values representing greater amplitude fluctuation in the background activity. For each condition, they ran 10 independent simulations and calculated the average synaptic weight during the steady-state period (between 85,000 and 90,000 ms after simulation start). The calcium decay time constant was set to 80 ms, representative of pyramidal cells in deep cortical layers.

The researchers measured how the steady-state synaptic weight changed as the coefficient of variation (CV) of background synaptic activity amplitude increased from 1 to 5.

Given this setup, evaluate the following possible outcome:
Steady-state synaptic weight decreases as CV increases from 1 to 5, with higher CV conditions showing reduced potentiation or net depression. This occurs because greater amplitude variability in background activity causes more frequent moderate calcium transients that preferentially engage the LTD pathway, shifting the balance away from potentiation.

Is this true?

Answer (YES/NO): NO